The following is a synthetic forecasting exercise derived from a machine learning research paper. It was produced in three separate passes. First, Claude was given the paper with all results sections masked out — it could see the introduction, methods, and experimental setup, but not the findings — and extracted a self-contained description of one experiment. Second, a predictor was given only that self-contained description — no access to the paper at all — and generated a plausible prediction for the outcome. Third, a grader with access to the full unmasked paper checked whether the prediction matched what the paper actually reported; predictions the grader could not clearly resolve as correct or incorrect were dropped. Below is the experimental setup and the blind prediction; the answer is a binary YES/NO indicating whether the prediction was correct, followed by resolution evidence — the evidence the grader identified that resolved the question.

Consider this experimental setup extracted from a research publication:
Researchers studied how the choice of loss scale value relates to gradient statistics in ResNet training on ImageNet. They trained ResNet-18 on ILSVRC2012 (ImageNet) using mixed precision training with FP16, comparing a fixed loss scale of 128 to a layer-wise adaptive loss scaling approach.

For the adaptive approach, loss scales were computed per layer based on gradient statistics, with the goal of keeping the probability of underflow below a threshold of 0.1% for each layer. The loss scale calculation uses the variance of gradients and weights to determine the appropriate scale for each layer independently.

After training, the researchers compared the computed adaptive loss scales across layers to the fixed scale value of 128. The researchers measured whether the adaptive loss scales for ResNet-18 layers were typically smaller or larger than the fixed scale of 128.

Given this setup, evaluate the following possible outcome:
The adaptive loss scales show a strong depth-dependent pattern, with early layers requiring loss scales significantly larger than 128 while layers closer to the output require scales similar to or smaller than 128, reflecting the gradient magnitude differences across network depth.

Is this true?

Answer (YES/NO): NO